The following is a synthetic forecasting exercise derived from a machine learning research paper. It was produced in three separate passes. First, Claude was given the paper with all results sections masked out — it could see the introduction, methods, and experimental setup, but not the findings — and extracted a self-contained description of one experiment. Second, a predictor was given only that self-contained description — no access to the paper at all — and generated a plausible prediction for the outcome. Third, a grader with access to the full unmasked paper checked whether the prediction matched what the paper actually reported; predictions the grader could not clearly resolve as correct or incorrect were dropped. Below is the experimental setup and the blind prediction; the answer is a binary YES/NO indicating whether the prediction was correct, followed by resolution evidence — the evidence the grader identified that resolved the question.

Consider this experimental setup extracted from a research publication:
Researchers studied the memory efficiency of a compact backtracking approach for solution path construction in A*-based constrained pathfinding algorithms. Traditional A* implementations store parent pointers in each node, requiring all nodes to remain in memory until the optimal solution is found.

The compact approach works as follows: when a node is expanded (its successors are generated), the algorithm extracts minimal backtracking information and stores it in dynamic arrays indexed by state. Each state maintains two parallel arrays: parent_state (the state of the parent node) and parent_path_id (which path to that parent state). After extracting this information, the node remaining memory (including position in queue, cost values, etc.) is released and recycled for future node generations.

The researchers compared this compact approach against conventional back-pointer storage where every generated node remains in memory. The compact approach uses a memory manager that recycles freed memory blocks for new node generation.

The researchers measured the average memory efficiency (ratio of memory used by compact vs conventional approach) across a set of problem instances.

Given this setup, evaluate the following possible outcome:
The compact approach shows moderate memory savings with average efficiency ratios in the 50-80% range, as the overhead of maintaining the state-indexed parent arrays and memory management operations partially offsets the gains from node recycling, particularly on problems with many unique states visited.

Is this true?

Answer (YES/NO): NO